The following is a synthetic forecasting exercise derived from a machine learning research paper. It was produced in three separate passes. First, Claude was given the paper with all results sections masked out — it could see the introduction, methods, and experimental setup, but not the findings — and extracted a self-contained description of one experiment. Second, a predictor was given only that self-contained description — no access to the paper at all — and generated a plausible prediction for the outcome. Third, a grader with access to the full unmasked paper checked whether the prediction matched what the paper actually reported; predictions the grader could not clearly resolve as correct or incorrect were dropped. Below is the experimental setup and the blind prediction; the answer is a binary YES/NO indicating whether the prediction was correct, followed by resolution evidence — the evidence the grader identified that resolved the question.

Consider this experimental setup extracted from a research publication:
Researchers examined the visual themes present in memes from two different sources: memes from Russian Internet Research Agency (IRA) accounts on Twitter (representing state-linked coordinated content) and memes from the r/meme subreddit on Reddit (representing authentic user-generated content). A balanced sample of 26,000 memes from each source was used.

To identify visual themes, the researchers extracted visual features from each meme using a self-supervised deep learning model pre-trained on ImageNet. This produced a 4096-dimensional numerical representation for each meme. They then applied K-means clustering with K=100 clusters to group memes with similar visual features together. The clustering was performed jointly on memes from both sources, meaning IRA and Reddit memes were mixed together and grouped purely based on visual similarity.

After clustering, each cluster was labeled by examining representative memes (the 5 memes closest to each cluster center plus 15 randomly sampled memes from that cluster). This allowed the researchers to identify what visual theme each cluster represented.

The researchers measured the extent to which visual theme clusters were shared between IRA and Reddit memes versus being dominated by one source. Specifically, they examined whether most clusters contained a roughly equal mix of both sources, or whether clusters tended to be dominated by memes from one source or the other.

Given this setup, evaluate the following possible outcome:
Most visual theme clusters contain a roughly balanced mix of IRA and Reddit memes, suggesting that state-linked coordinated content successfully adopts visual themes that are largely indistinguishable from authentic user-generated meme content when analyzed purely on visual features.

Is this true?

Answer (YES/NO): NO